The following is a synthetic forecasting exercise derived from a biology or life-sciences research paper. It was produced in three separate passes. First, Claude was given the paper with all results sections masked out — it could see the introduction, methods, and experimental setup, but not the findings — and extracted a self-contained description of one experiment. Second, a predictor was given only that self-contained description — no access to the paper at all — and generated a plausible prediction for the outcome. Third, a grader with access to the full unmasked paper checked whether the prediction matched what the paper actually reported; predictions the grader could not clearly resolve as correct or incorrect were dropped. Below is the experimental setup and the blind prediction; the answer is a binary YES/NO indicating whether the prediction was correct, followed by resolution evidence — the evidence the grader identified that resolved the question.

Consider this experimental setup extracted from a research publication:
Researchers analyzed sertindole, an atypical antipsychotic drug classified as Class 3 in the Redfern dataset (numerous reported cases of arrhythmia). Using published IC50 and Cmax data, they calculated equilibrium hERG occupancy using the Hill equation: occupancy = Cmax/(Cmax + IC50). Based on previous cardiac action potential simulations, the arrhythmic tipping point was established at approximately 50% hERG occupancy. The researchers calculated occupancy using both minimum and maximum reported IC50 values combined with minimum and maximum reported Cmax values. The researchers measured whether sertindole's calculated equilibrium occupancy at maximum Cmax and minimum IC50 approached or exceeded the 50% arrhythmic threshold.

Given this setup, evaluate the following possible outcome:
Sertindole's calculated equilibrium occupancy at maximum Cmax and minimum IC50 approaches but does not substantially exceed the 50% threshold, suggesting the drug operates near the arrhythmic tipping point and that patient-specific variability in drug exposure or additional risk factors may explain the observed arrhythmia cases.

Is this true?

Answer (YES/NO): NO